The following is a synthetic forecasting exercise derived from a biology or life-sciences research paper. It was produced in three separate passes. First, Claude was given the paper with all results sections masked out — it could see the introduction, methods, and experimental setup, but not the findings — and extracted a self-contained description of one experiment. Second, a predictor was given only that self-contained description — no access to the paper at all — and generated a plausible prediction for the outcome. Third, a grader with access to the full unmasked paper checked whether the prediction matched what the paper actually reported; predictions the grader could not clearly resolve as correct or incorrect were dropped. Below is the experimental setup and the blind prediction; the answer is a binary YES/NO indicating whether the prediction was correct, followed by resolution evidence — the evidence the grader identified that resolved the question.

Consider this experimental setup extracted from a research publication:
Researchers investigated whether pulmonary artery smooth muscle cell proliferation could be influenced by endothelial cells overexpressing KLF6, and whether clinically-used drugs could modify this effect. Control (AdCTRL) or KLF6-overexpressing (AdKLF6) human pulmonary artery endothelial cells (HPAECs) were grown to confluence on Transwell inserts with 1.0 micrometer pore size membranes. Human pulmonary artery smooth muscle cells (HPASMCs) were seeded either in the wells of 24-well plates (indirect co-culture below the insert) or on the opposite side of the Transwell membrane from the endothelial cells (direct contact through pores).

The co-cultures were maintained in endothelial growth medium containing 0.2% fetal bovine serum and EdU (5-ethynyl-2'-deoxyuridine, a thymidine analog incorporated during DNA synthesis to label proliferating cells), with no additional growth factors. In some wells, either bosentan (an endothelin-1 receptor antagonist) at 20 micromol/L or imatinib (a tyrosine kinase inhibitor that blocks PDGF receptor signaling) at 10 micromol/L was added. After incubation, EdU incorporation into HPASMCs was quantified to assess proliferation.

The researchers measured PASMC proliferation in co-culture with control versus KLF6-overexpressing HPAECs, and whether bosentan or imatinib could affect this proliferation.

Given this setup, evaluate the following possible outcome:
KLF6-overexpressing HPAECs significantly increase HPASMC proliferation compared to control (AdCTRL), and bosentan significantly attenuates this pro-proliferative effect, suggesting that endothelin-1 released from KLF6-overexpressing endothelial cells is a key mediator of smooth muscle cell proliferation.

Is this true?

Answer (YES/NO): NO